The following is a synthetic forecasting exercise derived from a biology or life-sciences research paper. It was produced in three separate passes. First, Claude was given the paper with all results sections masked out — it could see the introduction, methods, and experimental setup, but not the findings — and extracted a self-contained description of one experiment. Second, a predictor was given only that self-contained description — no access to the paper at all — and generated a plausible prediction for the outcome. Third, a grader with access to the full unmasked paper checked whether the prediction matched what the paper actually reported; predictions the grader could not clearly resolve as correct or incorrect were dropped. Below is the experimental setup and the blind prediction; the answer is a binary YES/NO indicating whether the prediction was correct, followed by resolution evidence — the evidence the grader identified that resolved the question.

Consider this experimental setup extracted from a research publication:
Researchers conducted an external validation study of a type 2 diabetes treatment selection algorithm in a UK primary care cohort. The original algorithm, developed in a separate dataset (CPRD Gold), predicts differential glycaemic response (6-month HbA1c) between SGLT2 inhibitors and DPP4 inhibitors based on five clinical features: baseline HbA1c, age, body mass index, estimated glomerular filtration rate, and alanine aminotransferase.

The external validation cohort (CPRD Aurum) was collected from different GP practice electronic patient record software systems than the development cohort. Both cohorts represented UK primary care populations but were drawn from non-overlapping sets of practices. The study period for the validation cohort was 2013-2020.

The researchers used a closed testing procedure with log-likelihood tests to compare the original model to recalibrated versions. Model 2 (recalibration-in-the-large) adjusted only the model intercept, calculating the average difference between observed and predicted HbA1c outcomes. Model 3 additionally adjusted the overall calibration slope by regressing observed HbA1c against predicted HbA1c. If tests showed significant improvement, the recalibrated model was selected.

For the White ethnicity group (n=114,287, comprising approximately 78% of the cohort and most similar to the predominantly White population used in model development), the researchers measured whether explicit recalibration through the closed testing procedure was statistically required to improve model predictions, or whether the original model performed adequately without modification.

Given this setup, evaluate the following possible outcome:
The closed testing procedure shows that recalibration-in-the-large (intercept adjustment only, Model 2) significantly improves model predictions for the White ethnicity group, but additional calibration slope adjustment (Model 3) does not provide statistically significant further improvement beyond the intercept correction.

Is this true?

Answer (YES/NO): YES